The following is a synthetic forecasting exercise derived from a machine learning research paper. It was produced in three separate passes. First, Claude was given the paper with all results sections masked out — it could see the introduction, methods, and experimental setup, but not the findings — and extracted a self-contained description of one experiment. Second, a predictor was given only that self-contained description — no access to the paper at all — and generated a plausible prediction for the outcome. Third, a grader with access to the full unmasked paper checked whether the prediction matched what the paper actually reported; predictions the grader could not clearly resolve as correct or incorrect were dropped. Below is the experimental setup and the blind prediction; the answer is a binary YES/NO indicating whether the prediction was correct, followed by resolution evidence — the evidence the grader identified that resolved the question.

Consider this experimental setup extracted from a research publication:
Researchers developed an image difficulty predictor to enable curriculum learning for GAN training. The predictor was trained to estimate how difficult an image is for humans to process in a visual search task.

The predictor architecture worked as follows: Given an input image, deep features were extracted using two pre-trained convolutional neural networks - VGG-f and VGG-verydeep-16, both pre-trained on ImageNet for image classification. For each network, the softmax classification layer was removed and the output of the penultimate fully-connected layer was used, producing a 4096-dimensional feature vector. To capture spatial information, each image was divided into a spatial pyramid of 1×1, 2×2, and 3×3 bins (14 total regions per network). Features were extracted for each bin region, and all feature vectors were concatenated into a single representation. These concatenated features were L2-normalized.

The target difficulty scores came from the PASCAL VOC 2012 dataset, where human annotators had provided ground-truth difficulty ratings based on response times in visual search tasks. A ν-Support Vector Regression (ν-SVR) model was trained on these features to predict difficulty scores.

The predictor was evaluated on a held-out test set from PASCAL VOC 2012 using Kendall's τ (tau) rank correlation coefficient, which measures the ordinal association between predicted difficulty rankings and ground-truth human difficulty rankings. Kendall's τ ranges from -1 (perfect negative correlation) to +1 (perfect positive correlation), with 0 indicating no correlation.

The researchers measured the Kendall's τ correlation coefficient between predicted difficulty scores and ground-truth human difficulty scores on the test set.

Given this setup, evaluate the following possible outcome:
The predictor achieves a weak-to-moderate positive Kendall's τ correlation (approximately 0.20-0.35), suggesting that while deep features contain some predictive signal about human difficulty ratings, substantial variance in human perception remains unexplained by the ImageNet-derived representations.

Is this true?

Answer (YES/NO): NO